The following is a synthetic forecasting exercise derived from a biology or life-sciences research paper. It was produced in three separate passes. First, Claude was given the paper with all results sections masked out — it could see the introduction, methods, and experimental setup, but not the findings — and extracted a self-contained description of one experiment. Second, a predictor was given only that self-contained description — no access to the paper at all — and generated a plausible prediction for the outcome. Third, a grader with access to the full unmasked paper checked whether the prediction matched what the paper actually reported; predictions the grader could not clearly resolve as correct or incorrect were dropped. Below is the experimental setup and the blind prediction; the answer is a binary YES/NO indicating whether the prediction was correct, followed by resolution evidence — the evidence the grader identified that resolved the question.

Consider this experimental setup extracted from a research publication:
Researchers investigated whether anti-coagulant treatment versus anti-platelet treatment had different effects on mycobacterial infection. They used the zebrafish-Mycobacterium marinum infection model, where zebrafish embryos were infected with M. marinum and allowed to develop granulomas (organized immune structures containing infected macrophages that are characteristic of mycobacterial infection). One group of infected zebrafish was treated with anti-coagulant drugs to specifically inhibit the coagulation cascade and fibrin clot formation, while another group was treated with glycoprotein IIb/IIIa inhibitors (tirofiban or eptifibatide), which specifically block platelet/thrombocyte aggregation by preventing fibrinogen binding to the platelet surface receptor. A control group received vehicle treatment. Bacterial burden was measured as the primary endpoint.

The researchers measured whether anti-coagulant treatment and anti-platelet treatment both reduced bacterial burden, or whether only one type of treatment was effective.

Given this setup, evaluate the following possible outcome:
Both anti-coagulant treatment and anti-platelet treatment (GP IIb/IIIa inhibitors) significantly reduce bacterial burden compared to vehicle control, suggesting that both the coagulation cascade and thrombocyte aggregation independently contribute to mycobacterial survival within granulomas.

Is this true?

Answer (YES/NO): NO